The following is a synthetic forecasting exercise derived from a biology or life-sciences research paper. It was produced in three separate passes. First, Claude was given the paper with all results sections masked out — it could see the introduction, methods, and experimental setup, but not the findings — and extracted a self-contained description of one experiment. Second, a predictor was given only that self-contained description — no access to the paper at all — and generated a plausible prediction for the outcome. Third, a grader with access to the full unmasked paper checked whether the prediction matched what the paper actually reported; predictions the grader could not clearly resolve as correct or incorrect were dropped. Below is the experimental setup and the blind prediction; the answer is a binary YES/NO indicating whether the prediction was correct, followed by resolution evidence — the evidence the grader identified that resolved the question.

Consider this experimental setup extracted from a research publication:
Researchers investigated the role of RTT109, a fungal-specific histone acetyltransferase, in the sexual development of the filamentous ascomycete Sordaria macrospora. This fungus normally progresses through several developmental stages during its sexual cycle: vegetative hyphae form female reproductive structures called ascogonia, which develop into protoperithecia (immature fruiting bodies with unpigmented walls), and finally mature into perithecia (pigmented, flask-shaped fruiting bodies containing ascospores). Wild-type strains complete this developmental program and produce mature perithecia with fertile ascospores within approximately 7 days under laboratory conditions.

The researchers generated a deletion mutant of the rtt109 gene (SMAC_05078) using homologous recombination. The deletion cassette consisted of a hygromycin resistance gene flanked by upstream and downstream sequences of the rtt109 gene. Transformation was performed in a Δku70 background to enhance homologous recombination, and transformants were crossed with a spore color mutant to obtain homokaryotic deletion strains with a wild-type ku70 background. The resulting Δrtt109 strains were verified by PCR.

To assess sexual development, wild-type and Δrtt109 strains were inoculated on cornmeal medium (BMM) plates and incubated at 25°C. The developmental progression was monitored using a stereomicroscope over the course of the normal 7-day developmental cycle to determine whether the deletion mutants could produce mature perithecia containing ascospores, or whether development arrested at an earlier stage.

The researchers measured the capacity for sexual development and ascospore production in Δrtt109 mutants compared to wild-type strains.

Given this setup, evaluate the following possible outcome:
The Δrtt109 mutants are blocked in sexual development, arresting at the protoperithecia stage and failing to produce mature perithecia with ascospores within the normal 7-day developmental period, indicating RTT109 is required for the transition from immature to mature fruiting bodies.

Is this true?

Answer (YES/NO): YES